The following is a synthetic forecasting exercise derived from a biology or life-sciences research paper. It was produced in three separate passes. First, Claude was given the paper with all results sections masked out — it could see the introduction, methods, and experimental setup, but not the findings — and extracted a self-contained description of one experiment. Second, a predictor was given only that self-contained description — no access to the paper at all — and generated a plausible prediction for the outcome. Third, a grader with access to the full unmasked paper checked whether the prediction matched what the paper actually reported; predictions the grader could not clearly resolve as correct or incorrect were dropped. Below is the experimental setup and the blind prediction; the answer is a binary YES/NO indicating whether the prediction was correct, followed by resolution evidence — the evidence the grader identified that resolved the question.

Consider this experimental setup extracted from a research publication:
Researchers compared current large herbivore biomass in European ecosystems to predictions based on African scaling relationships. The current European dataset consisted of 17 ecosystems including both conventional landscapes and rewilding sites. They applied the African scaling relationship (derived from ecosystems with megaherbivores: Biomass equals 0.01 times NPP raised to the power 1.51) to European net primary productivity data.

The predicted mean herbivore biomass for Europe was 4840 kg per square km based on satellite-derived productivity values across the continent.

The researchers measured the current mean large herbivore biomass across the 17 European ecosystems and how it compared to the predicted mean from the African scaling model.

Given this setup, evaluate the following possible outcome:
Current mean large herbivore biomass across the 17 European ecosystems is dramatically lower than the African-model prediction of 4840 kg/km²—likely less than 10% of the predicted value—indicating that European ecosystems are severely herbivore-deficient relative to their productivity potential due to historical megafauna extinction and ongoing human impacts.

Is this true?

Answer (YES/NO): NO